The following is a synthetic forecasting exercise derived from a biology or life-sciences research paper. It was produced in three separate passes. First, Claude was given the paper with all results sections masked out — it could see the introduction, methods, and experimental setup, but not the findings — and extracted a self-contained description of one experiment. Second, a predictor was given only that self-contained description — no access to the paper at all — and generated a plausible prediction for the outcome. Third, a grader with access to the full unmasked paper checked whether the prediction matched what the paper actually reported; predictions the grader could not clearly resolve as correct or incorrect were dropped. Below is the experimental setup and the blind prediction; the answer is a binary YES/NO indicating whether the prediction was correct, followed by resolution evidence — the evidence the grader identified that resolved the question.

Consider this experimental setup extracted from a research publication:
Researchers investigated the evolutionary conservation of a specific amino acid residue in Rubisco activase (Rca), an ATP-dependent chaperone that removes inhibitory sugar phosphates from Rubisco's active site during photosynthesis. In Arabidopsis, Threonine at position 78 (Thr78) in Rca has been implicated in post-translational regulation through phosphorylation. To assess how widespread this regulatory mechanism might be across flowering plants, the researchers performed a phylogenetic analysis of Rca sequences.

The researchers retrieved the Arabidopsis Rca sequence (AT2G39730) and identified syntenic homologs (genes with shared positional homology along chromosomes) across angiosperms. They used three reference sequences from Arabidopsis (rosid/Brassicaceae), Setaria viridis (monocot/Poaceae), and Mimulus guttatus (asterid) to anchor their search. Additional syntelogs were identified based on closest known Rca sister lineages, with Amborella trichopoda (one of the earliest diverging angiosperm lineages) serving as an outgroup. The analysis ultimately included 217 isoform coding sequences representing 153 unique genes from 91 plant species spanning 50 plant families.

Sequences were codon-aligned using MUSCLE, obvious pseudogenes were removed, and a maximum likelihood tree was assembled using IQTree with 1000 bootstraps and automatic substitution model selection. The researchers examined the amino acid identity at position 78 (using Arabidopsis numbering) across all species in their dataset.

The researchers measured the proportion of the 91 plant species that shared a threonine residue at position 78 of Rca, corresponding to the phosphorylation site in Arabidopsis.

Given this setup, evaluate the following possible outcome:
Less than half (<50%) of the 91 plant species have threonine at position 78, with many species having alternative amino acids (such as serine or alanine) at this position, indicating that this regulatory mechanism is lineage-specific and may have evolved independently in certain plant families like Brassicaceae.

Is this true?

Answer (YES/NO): NO